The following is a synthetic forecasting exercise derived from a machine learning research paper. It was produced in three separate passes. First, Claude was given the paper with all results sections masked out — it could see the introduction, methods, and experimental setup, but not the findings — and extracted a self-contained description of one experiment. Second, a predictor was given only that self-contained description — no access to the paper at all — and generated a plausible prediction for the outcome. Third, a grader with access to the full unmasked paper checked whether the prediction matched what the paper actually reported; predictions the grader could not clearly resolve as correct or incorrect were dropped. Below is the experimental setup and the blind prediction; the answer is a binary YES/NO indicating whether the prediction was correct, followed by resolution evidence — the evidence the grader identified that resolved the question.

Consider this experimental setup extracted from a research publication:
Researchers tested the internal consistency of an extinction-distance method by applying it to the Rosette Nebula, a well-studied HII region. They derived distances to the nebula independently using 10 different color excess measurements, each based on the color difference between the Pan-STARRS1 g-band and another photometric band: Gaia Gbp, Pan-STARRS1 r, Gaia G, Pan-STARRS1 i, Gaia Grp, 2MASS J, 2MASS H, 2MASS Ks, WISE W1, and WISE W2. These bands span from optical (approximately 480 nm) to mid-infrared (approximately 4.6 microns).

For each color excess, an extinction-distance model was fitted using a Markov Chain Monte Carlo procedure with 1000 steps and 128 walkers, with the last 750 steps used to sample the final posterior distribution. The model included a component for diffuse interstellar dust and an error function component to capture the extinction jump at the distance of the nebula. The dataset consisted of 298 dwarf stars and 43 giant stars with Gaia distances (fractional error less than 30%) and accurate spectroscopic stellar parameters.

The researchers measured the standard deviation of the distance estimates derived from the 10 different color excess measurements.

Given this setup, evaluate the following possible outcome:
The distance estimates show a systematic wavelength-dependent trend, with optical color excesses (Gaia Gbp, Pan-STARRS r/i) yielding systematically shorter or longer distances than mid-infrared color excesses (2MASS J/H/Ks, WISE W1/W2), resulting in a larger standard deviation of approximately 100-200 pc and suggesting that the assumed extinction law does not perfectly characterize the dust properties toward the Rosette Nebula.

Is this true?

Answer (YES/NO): NO